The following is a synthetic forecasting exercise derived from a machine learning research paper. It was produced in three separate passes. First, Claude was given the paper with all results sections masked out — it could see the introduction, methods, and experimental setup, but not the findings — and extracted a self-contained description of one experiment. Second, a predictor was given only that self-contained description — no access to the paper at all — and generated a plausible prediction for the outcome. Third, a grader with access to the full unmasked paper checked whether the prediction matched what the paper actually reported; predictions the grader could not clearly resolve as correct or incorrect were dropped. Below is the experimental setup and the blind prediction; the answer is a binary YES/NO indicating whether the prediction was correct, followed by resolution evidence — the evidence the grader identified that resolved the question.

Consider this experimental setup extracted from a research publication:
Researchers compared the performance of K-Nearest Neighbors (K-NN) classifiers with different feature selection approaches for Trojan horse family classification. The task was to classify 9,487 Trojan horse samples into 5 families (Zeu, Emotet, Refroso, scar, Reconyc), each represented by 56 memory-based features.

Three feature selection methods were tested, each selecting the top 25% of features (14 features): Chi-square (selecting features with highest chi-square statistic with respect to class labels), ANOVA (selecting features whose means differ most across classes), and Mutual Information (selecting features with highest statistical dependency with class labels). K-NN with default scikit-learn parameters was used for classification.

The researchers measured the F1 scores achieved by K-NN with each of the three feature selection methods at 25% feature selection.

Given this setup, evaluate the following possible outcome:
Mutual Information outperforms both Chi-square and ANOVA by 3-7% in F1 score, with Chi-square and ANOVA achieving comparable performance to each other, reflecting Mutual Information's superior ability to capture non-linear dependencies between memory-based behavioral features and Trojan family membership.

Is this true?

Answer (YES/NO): NO